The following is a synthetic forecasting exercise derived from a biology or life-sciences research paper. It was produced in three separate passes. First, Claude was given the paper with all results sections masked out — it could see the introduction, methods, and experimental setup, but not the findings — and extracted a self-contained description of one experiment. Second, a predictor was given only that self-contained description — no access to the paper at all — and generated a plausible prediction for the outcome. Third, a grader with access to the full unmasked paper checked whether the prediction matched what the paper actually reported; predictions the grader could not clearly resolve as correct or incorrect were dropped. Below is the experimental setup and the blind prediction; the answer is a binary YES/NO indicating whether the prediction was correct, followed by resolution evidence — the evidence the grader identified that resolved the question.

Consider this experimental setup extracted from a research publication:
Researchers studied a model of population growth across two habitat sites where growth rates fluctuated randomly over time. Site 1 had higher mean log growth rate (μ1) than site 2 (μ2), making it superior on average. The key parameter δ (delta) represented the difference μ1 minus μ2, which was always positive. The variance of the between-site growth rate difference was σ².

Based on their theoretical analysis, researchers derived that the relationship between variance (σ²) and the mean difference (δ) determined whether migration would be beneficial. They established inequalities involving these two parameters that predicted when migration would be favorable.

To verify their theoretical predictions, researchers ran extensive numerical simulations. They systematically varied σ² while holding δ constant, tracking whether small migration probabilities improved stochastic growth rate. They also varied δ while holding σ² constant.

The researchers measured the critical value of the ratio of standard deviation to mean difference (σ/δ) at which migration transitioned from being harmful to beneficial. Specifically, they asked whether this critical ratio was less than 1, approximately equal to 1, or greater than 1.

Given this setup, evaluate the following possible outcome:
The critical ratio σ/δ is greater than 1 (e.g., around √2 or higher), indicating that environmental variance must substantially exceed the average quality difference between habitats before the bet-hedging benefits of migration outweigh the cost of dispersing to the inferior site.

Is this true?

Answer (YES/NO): YES